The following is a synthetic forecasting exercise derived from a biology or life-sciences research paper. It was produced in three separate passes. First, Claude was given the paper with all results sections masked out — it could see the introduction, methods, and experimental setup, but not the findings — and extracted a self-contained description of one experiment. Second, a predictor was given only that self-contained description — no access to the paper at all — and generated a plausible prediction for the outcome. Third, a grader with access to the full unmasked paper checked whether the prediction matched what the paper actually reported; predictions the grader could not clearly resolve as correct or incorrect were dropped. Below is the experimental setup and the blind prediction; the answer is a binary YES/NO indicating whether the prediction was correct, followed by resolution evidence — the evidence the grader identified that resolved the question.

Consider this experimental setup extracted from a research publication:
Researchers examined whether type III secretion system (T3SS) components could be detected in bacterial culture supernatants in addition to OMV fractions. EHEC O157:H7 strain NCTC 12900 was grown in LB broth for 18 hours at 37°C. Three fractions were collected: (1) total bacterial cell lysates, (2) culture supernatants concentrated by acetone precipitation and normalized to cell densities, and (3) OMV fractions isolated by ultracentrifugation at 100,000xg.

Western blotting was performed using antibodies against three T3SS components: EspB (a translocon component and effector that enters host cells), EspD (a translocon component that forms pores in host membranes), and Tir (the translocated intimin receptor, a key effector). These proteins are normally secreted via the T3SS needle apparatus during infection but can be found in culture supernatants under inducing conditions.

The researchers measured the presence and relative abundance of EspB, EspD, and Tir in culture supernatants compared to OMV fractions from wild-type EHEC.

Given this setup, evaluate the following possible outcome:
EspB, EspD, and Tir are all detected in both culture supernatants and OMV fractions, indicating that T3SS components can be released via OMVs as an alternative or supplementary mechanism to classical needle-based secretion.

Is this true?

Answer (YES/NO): YES